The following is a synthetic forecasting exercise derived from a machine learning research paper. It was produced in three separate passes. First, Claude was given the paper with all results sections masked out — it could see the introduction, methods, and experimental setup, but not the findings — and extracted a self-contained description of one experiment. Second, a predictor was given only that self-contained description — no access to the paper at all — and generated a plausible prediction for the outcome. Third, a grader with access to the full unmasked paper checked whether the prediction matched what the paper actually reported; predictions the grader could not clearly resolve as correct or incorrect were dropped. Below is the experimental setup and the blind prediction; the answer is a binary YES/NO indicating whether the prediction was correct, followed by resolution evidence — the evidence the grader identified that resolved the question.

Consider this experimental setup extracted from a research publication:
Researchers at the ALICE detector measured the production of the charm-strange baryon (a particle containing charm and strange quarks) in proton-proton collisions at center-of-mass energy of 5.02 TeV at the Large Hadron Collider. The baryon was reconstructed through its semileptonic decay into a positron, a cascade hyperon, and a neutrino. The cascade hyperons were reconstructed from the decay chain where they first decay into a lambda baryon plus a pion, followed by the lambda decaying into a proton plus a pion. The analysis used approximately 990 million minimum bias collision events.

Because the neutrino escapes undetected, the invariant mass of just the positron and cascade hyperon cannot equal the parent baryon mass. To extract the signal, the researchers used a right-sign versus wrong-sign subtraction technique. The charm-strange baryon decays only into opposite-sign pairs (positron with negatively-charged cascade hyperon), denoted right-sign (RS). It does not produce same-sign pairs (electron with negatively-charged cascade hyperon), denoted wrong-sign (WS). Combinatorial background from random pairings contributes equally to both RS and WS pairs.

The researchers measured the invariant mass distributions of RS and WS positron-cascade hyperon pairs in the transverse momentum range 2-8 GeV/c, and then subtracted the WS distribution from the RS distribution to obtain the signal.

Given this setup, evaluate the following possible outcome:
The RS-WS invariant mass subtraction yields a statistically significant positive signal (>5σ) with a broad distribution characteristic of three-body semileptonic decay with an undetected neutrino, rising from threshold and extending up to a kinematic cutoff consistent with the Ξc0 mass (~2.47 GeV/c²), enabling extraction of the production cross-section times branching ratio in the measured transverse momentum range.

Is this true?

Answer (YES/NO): YES